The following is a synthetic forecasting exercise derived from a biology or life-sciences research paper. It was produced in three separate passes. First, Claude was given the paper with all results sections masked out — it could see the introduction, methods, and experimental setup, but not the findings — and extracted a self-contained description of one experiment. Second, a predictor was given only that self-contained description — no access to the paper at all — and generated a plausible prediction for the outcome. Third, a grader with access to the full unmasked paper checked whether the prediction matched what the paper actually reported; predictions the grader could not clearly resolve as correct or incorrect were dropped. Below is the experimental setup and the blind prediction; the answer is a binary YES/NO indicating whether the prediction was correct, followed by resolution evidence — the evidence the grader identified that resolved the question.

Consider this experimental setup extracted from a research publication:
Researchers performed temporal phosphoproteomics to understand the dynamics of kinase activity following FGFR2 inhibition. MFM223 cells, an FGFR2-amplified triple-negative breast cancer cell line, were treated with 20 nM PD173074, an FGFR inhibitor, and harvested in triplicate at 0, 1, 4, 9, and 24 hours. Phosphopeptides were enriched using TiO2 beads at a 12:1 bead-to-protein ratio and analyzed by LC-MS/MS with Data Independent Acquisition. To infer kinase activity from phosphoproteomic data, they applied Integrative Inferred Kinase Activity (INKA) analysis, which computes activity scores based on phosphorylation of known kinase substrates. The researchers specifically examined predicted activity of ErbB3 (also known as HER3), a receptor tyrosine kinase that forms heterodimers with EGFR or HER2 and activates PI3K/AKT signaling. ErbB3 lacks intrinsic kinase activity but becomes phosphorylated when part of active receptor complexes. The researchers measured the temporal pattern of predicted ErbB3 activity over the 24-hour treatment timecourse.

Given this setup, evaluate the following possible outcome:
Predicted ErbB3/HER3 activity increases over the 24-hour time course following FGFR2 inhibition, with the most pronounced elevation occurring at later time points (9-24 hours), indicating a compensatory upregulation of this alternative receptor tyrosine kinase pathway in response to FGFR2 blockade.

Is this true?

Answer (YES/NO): NO